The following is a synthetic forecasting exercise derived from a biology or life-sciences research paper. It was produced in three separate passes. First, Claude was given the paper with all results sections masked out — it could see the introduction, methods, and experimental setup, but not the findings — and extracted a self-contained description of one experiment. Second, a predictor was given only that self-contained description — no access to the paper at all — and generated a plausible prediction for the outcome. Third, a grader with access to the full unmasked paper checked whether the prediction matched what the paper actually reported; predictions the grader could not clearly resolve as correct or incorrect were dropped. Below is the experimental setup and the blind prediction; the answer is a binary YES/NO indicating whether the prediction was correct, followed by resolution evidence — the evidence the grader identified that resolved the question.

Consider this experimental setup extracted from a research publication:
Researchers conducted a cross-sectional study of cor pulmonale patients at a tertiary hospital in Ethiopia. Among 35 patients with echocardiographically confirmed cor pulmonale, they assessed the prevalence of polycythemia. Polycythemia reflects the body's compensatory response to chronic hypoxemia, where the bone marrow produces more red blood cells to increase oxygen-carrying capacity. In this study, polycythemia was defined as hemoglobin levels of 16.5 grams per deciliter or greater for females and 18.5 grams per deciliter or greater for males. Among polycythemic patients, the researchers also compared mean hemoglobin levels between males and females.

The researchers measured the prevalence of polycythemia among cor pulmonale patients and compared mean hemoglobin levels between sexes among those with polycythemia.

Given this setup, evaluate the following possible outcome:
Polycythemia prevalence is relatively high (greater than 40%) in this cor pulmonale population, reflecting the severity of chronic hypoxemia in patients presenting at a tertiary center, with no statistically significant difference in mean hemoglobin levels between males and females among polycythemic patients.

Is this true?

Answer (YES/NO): NO